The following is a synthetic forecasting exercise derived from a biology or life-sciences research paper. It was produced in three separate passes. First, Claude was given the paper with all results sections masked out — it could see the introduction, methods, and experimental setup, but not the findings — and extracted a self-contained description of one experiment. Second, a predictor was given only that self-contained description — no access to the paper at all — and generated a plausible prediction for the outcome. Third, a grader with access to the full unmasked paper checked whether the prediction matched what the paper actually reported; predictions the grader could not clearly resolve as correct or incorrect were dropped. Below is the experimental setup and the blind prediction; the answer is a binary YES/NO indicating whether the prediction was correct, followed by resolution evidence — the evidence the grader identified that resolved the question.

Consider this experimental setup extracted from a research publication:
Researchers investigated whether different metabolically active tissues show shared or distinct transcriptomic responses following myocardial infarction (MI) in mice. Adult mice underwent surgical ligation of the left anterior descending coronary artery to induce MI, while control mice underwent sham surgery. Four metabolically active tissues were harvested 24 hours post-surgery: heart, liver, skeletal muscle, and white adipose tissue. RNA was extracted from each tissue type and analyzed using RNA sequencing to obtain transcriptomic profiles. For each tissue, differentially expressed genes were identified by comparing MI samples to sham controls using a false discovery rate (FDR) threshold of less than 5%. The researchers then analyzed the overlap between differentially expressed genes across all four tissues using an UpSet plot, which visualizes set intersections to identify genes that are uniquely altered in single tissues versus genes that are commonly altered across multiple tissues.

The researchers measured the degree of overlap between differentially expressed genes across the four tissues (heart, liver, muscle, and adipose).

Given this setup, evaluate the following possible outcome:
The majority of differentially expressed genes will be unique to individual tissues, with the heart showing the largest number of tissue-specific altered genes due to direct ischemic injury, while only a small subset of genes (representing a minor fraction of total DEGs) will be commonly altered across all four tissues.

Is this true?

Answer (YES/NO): YES